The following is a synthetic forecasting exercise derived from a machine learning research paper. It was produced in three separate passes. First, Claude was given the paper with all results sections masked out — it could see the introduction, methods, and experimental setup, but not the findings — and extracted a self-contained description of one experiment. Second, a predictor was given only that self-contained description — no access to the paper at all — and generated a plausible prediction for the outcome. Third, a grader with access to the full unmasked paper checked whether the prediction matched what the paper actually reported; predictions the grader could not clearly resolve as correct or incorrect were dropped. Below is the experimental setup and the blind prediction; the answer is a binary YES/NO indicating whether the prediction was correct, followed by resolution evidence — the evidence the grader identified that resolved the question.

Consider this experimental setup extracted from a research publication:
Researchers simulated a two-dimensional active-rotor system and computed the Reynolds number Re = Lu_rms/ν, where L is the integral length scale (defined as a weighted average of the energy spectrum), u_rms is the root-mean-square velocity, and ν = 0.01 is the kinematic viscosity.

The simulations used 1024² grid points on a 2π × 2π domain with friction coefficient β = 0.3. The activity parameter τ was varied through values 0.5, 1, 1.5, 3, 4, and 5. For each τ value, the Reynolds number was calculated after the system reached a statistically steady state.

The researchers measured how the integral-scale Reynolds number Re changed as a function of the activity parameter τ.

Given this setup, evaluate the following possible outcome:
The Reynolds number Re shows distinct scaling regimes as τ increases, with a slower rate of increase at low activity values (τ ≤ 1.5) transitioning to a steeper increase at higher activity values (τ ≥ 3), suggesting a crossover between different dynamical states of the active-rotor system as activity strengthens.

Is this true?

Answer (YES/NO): NO